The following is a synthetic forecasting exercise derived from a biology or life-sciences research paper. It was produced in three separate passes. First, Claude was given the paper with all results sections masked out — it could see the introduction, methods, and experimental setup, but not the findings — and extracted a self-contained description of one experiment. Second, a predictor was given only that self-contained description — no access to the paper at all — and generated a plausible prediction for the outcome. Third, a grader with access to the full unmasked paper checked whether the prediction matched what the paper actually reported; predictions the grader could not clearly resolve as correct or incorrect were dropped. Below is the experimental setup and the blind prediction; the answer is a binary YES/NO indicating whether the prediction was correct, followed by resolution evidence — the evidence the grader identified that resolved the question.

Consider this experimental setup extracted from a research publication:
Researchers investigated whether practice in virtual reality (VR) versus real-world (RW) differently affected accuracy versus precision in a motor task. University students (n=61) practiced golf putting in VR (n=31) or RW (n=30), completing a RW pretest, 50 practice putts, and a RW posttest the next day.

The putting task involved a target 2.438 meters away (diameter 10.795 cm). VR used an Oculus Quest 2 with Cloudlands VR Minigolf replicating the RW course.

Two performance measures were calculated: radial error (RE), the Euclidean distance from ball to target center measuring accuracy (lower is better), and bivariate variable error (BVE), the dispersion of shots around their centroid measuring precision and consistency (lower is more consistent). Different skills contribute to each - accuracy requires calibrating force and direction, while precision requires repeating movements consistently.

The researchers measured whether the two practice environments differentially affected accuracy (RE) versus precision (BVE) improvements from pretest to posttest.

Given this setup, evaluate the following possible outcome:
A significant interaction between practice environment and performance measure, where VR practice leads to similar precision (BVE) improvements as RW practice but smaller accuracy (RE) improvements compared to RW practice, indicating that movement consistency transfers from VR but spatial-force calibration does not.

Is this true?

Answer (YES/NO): NO